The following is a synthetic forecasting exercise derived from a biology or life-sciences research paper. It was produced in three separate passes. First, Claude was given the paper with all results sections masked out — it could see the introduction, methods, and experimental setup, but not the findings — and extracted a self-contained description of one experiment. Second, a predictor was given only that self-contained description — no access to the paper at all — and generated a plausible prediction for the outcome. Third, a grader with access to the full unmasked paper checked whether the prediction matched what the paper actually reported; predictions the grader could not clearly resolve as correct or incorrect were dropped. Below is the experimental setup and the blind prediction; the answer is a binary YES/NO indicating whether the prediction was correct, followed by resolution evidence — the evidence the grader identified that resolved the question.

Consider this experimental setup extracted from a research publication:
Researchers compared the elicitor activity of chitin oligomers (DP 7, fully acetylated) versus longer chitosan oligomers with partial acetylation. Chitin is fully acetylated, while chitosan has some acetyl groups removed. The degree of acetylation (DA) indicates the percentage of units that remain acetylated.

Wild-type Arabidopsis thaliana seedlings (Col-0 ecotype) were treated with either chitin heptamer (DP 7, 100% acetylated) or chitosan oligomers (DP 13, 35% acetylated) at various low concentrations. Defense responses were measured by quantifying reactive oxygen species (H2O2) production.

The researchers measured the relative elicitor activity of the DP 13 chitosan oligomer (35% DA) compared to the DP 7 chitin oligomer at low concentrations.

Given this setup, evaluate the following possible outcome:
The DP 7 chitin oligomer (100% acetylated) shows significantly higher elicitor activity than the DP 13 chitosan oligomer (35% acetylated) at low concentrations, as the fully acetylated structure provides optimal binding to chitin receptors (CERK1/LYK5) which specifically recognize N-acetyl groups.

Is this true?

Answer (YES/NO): NO